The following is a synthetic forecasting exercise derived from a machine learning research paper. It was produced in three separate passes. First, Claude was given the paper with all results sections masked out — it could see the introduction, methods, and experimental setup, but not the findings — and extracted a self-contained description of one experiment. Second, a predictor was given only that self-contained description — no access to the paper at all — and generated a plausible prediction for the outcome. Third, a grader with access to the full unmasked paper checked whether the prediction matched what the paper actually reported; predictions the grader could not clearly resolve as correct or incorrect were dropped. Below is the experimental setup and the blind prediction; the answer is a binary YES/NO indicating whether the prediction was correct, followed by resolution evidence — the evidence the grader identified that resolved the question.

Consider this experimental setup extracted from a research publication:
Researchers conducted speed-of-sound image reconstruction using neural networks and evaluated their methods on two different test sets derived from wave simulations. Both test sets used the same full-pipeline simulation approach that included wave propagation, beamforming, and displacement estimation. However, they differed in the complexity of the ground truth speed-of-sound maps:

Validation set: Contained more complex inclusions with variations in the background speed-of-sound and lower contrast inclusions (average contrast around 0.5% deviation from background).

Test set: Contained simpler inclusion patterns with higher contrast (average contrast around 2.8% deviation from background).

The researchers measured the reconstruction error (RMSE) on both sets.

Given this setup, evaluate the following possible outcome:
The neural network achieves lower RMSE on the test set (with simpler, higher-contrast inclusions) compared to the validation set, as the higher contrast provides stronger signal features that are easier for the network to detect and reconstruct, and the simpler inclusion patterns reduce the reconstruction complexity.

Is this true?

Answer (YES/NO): YES